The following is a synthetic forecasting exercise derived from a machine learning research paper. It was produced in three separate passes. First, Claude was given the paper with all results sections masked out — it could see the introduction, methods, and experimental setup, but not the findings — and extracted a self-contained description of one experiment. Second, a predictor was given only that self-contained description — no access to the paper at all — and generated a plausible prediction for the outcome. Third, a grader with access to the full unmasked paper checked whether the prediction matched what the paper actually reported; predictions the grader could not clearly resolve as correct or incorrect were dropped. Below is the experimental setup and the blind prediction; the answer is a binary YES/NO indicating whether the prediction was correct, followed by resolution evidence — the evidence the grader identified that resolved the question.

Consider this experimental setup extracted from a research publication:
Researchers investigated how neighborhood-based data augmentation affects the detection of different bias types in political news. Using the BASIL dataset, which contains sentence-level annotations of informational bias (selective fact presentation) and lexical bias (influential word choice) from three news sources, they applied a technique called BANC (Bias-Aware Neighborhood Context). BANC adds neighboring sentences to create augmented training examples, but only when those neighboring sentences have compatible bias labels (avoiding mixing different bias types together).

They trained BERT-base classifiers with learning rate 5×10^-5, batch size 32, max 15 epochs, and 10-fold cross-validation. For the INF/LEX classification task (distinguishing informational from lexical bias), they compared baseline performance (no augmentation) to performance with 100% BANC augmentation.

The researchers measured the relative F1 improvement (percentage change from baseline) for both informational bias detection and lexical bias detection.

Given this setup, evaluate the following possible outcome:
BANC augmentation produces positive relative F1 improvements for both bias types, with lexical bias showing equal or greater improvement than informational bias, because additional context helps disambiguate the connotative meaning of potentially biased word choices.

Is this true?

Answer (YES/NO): YES